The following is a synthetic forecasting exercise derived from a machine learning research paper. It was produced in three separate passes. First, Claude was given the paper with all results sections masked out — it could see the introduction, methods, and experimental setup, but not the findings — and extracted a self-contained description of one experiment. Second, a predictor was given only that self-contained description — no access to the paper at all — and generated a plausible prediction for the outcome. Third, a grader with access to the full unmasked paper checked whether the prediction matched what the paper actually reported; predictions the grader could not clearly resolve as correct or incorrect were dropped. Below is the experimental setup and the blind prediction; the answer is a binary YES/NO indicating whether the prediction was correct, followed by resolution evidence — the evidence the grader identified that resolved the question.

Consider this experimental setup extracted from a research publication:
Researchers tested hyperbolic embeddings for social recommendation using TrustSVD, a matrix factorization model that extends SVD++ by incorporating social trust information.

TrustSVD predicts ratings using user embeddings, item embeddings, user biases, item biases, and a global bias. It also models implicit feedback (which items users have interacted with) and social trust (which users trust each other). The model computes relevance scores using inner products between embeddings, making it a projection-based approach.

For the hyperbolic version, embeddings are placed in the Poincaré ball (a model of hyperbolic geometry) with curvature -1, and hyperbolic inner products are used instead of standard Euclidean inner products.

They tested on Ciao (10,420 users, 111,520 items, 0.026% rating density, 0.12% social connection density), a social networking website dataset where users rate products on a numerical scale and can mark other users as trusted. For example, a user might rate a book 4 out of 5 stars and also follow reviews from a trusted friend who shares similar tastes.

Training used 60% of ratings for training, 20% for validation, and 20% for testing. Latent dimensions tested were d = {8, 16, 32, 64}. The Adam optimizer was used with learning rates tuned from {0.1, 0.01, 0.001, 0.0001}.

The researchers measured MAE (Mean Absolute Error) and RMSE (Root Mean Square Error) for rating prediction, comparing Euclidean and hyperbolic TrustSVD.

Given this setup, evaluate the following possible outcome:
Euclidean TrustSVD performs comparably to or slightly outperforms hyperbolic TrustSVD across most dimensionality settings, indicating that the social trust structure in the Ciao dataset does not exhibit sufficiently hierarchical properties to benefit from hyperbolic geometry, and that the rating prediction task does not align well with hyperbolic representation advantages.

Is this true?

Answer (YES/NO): YES